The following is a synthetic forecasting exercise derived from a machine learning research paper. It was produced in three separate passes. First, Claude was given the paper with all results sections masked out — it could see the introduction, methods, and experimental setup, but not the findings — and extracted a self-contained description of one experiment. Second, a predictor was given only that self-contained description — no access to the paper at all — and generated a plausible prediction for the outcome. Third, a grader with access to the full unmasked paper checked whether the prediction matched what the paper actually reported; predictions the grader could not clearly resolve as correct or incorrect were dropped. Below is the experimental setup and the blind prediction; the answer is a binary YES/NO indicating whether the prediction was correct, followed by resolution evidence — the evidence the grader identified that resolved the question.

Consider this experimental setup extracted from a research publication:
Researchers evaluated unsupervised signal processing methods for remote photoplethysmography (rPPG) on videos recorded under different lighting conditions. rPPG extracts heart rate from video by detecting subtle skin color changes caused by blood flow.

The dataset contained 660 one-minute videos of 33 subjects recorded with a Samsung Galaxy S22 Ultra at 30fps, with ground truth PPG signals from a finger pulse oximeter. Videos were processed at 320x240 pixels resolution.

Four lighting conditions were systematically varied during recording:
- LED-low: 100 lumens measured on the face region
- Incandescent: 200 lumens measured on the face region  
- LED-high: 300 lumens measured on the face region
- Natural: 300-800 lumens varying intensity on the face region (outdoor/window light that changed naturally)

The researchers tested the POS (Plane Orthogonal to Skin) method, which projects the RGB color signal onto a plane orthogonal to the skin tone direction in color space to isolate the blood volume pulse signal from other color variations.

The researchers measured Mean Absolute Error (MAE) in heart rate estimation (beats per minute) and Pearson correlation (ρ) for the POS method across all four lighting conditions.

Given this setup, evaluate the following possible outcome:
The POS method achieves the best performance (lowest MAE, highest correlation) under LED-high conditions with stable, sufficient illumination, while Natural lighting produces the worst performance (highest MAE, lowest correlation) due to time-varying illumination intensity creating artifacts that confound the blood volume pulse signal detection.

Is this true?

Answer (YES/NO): NO